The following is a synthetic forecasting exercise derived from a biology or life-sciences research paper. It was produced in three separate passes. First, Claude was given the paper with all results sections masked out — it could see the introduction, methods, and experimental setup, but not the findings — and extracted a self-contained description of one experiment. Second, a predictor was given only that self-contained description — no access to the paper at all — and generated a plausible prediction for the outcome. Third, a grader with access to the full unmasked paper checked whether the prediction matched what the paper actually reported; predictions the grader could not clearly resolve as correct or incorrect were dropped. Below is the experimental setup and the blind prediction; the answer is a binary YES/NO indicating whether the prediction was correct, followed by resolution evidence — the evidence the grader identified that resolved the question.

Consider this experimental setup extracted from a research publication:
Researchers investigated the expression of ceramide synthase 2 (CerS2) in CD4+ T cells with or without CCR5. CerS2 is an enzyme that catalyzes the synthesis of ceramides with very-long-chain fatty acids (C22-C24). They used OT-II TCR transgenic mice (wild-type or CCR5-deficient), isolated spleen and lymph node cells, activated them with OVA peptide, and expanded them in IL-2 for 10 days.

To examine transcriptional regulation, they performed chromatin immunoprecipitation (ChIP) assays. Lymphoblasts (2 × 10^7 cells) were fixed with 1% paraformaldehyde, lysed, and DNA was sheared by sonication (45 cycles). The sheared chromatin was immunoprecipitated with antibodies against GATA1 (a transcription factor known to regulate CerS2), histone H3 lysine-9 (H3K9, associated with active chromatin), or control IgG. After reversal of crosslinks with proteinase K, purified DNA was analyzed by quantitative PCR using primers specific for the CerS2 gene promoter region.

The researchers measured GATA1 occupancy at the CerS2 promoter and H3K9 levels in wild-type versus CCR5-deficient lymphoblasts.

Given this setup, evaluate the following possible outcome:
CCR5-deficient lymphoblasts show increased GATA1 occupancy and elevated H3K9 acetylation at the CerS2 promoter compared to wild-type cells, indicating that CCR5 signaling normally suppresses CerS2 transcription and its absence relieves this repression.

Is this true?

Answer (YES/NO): YES